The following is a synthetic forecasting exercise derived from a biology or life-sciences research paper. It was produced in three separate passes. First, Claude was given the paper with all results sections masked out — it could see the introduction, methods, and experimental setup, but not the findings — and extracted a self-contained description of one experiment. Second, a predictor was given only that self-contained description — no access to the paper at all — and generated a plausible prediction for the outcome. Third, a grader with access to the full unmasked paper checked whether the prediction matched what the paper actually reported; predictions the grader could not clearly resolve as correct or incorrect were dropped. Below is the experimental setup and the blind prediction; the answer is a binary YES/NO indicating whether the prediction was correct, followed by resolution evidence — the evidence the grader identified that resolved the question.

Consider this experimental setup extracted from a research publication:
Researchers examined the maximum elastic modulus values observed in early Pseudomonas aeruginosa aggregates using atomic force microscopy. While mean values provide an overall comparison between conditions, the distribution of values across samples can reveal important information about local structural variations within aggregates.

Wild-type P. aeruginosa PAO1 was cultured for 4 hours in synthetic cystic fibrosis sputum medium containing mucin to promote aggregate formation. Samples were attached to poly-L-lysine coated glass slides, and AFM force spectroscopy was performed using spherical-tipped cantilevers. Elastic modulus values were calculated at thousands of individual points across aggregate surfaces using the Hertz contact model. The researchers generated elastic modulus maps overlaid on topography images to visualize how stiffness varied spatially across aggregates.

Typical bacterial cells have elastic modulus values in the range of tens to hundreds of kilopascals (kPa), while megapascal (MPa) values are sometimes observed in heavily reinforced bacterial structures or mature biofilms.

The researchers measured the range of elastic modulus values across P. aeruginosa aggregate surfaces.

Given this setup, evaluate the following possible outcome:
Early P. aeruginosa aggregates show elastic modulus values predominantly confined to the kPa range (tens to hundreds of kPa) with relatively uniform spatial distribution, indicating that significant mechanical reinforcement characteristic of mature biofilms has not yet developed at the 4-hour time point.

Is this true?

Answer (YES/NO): NO